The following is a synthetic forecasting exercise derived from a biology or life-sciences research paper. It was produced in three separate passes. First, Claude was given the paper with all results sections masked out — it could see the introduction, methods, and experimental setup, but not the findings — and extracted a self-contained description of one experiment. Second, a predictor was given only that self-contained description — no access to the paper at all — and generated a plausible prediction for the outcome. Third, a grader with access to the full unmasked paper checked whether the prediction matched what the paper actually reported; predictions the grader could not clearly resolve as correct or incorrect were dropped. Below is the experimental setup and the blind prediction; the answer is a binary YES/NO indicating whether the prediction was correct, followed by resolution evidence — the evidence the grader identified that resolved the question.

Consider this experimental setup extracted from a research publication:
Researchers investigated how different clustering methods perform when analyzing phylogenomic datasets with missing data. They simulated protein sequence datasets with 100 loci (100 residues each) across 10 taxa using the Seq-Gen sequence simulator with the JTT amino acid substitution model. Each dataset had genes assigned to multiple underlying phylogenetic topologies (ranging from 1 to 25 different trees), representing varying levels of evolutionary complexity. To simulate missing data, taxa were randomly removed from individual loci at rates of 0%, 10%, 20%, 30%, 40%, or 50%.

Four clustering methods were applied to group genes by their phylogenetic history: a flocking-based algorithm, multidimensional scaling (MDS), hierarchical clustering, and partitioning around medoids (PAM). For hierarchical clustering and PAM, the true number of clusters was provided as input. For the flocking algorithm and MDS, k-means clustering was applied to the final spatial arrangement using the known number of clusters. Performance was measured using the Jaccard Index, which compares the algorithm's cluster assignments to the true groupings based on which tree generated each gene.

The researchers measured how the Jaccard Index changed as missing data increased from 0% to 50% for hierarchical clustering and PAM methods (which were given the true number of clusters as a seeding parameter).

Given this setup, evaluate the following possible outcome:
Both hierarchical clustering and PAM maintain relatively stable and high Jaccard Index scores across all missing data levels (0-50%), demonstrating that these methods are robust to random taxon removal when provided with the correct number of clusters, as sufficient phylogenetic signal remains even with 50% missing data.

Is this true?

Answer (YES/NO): NO